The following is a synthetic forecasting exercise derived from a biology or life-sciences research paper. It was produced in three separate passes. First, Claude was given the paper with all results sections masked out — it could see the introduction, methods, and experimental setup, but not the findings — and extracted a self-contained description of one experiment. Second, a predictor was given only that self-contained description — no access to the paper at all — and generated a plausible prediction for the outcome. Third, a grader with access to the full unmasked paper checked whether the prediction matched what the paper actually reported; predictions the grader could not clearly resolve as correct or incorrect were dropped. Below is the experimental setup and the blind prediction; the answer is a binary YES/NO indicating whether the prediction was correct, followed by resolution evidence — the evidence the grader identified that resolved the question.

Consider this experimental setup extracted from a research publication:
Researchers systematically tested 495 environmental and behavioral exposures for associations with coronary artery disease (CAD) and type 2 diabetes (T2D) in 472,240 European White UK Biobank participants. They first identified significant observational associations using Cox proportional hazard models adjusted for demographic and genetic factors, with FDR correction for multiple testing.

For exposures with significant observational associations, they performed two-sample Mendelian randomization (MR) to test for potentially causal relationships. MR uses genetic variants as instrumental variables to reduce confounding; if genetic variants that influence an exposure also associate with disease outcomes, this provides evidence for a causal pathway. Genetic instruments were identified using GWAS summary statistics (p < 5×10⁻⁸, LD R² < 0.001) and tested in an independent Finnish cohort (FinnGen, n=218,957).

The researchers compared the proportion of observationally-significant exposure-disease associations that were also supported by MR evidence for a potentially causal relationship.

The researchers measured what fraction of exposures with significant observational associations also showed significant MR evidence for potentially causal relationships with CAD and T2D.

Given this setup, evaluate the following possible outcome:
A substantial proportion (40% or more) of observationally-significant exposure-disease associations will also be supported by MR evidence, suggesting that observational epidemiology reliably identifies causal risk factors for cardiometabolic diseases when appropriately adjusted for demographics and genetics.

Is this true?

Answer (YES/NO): NO